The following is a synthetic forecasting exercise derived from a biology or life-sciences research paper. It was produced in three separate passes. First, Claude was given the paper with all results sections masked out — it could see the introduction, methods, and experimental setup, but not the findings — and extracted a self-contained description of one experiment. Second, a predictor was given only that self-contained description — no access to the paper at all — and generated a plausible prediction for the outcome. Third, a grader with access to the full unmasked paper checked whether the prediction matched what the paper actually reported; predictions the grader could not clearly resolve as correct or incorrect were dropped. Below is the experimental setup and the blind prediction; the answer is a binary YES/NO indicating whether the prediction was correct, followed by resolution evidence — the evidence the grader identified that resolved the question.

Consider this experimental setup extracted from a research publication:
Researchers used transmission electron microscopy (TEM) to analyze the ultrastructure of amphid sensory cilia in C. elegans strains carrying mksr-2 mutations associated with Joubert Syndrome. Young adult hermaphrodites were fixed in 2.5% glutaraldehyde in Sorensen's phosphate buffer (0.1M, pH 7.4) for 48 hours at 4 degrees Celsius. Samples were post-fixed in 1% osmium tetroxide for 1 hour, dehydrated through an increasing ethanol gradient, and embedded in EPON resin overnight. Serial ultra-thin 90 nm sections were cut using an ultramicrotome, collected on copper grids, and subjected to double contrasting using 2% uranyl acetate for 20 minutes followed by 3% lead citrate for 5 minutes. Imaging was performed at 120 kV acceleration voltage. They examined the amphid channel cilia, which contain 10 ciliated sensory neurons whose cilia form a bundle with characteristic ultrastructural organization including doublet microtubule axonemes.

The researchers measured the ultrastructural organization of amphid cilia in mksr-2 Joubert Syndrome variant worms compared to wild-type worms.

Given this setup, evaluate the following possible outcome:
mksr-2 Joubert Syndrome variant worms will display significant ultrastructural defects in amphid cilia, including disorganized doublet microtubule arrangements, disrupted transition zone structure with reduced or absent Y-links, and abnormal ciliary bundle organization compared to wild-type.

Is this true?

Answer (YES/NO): YES